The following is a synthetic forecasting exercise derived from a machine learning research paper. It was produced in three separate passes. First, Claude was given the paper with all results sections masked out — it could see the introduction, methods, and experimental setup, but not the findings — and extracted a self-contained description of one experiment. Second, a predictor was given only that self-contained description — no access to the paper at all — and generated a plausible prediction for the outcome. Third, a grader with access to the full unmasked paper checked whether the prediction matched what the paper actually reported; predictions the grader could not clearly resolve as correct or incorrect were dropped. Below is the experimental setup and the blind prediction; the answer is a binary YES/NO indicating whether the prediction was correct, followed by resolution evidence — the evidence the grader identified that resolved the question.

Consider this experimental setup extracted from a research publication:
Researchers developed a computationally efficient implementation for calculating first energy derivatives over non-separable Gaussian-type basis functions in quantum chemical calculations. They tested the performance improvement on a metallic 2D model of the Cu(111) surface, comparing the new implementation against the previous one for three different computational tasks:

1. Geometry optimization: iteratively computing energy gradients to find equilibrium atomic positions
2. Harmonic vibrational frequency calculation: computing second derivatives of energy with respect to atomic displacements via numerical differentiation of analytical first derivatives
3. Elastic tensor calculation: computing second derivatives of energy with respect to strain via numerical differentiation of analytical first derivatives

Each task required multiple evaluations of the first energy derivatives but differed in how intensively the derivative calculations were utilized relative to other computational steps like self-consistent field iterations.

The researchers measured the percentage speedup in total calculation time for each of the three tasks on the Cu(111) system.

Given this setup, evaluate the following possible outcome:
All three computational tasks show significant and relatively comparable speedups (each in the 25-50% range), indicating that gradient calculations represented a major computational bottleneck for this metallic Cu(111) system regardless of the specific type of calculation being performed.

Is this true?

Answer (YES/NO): NO